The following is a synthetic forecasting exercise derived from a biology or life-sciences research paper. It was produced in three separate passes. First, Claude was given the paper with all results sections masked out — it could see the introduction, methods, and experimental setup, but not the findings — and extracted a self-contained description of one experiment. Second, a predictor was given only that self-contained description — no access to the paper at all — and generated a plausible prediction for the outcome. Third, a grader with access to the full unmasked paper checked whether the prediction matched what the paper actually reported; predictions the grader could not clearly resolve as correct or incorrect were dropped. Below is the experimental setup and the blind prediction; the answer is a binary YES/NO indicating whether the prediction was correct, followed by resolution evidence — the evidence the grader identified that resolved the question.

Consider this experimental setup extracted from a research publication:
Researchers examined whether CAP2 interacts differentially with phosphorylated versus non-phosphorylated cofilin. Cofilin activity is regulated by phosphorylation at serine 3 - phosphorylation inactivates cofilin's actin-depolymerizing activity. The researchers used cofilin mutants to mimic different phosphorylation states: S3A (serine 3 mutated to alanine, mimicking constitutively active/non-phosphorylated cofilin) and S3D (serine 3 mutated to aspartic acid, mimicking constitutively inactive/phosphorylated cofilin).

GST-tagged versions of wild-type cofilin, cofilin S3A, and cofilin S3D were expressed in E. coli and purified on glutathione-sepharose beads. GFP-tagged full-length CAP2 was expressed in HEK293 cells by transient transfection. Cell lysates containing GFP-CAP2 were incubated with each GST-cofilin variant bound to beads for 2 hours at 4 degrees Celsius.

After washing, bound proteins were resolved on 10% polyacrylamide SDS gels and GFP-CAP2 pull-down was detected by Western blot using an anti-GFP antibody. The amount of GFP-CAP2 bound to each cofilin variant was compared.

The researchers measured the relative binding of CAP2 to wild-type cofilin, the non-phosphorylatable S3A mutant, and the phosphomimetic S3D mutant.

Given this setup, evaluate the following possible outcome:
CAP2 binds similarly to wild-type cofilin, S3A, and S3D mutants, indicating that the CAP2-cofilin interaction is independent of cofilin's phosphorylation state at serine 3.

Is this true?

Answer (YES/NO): NO